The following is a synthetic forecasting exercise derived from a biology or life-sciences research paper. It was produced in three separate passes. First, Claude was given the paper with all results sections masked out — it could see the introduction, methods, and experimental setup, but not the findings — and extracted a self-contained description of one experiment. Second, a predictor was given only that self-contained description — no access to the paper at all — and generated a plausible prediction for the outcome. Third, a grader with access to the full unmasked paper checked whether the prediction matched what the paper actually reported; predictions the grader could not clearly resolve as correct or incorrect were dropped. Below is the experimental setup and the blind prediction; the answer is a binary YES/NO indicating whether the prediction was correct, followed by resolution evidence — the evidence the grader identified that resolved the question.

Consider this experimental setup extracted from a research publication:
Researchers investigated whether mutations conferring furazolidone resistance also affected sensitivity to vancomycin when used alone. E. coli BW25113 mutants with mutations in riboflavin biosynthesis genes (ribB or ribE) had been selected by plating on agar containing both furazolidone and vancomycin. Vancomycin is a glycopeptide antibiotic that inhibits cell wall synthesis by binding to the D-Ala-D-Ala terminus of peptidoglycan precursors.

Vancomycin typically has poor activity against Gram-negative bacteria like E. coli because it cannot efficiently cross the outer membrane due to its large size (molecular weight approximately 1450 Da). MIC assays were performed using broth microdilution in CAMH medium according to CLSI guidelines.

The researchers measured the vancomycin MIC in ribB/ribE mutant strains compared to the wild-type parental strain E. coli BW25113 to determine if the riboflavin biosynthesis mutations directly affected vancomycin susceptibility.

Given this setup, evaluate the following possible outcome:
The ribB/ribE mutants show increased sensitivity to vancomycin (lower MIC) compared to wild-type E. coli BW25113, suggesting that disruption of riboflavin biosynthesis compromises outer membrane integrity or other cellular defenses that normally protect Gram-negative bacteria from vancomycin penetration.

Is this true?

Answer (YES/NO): NO